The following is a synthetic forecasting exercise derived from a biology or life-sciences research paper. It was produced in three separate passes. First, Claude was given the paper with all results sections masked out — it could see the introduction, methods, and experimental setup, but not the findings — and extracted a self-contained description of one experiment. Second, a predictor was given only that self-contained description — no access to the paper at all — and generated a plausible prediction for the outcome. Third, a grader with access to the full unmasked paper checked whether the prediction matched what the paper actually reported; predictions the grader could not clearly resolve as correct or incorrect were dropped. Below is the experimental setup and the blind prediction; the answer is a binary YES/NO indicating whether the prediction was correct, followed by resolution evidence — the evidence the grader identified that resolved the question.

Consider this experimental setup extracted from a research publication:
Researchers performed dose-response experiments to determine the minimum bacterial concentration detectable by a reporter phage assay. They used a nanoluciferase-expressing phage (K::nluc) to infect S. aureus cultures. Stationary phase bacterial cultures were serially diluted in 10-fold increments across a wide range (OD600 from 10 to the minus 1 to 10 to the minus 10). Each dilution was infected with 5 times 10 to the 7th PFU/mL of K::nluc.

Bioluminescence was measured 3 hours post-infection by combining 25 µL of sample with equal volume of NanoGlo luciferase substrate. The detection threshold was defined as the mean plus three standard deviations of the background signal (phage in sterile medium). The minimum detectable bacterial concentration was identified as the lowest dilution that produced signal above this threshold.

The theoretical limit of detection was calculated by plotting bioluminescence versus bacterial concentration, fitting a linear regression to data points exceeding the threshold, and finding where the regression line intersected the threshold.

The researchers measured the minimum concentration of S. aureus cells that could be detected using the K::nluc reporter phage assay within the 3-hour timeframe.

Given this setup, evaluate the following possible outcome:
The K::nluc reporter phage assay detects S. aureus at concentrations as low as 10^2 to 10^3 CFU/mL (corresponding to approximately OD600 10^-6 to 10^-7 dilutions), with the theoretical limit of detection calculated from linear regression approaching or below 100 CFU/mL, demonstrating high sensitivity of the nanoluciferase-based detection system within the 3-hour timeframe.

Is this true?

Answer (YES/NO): NO